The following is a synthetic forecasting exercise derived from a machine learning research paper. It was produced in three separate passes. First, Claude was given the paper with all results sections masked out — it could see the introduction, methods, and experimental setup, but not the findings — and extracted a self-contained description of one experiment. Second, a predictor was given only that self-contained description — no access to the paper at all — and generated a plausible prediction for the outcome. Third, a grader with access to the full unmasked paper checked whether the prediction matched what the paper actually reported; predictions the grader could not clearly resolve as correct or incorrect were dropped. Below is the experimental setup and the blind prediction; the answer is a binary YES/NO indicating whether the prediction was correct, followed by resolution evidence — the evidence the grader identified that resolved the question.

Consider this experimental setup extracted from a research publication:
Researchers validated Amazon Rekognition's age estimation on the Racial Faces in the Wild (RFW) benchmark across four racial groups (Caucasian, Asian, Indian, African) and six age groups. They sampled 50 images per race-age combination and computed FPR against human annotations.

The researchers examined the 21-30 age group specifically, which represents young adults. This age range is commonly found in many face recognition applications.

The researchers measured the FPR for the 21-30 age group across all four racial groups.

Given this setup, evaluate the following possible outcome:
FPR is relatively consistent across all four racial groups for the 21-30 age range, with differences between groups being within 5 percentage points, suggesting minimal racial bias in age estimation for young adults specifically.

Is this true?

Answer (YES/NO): YES